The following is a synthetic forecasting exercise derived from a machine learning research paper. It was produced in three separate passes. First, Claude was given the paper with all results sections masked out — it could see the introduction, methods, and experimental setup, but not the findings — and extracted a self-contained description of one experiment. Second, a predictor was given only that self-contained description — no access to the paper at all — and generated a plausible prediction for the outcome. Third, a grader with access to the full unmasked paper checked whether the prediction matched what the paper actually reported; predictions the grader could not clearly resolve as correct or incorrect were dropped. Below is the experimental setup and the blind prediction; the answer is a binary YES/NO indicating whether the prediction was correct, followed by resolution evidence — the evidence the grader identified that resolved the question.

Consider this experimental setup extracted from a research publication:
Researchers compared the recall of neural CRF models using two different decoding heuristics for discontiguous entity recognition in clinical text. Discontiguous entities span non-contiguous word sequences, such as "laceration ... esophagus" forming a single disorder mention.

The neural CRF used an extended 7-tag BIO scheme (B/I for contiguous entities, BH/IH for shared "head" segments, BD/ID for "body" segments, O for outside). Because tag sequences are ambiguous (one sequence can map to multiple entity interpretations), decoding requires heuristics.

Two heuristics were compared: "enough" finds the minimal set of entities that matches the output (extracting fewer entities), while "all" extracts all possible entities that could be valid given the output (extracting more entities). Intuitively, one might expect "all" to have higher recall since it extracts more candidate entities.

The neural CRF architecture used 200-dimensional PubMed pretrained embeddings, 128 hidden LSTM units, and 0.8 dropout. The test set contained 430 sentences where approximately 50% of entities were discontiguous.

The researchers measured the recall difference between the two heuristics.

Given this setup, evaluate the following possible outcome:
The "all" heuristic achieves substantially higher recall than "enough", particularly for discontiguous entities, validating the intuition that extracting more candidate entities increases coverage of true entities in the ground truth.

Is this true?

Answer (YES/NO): NO